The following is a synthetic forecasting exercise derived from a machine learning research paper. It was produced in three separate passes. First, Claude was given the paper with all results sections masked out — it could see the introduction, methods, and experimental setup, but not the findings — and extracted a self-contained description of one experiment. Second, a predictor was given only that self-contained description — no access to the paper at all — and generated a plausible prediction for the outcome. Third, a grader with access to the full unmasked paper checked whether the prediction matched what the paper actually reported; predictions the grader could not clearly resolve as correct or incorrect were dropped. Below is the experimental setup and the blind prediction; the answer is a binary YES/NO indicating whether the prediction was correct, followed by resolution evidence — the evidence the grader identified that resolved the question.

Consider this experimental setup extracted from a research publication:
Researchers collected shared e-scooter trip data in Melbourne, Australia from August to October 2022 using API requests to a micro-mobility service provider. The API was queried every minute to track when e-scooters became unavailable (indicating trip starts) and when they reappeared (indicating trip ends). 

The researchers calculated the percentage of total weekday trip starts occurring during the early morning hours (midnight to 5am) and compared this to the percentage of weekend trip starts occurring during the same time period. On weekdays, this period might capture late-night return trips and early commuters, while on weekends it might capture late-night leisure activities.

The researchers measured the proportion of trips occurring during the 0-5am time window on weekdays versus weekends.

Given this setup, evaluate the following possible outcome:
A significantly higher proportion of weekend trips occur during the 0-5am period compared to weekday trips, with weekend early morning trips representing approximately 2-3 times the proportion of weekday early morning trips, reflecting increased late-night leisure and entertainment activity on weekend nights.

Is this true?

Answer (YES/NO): NO